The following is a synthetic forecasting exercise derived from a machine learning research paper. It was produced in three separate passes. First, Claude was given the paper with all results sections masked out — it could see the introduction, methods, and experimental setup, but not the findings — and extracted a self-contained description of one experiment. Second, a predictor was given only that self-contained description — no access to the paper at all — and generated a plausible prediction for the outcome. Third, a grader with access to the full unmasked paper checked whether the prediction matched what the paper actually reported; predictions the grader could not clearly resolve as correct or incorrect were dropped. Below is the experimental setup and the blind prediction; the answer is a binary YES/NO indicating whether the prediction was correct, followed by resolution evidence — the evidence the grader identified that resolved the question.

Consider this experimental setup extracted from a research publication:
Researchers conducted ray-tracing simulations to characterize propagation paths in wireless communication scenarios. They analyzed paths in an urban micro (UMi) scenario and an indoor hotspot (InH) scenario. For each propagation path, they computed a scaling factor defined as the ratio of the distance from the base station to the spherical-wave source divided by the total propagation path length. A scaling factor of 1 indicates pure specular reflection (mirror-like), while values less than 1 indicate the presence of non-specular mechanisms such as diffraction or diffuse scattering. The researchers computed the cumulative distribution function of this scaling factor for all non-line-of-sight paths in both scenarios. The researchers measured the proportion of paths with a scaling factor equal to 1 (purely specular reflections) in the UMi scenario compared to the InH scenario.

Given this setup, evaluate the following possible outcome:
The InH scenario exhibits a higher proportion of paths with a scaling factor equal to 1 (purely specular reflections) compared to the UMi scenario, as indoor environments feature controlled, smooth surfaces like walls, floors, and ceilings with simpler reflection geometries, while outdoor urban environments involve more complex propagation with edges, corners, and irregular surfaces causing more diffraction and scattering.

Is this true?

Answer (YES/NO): YES